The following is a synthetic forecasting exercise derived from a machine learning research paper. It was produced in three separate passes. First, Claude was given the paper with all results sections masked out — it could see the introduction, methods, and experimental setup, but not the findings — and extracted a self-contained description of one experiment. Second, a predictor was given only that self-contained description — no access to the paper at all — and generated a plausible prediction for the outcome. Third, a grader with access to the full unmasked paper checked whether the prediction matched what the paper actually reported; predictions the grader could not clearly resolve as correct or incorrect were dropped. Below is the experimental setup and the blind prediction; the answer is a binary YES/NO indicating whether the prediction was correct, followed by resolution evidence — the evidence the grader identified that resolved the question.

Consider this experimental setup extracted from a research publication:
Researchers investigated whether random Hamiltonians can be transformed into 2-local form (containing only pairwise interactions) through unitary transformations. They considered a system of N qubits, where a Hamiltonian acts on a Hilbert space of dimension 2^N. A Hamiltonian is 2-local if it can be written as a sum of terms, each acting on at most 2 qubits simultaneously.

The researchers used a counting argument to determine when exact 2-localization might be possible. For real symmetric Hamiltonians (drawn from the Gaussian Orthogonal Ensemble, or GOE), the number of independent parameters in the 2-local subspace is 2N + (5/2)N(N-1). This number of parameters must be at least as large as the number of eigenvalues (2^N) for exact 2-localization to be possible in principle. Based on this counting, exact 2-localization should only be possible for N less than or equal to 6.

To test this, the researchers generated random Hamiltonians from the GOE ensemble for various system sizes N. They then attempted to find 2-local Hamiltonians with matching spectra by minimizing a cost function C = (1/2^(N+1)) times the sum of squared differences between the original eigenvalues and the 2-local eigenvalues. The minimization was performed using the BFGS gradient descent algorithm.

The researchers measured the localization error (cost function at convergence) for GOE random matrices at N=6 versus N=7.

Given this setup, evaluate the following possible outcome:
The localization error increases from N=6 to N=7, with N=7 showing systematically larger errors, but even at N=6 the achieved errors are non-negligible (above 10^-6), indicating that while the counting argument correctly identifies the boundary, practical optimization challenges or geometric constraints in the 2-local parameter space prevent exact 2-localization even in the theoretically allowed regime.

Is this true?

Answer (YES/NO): NO